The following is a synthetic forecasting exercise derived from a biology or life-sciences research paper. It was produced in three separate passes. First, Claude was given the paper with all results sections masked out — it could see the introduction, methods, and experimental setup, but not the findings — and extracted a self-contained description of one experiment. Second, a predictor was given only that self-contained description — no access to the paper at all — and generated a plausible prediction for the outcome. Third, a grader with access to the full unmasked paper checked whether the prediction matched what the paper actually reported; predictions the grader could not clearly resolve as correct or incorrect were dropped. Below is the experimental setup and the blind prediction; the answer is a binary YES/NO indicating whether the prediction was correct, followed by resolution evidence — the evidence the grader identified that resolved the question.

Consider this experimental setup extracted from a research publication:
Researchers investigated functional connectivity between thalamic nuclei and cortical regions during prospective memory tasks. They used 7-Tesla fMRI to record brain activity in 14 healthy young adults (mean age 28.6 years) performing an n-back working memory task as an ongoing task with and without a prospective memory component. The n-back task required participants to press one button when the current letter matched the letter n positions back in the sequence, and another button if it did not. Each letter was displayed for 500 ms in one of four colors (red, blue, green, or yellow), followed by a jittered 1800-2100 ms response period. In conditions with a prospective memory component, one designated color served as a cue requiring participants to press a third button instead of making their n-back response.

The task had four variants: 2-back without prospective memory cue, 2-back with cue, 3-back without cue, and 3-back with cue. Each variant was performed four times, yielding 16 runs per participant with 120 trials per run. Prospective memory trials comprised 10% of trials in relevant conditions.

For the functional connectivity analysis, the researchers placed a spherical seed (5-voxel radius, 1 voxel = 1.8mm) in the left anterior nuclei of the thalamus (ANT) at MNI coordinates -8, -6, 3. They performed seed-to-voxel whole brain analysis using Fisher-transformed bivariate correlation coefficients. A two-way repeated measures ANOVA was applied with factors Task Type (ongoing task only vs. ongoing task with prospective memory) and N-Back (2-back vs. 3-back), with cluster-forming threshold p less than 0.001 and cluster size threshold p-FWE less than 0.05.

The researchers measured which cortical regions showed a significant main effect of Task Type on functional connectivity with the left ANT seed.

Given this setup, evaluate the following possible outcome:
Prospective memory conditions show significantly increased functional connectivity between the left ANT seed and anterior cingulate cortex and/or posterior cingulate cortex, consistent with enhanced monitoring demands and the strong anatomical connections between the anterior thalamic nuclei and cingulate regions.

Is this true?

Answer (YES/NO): NO